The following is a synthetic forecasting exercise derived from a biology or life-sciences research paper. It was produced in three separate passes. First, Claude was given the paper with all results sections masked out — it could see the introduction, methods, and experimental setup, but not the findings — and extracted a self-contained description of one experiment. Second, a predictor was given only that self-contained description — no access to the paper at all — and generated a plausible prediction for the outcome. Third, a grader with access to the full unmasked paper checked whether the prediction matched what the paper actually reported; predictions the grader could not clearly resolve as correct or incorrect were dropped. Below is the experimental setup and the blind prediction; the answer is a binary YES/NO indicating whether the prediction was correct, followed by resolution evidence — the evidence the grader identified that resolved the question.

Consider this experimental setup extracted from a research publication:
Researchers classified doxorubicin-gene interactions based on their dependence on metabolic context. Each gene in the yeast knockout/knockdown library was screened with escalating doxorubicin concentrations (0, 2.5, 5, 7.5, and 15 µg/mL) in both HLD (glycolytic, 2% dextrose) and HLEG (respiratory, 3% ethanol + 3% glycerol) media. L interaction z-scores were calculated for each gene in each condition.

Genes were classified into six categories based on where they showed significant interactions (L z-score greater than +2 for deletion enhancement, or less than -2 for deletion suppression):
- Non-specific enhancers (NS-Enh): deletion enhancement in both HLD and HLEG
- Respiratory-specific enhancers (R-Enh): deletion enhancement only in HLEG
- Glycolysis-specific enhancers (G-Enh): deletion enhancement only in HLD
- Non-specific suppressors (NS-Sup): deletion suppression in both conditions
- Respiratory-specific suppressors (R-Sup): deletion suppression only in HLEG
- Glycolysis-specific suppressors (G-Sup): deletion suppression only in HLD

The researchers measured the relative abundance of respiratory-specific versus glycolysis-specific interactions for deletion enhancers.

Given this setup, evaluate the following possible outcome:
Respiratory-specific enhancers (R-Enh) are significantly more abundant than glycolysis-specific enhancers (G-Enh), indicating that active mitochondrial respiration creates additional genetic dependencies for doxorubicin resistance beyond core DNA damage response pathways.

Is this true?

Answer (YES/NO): YES